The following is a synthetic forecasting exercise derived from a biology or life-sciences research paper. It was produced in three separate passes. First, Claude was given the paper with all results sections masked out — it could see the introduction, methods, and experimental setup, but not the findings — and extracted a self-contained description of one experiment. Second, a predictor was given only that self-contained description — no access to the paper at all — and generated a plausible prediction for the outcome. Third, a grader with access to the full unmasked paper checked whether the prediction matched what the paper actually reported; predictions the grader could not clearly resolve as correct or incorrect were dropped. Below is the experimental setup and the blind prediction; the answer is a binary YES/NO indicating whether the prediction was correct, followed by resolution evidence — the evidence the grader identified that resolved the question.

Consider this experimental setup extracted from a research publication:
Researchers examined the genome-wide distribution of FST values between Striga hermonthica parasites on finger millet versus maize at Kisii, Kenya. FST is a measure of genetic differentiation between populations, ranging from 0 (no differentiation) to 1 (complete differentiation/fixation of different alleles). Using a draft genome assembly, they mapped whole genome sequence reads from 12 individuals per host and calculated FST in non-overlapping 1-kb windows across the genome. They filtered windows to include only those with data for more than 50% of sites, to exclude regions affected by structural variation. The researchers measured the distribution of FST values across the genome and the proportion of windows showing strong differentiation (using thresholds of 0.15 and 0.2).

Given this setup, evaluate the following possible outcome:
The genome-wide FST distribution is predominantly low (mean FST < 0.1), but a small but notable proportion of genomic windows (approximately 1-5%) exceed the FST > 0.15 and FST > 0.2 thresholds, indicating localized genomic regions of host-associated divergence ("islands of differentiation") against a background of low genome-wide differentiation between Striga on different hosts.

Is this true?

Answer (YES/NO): NO